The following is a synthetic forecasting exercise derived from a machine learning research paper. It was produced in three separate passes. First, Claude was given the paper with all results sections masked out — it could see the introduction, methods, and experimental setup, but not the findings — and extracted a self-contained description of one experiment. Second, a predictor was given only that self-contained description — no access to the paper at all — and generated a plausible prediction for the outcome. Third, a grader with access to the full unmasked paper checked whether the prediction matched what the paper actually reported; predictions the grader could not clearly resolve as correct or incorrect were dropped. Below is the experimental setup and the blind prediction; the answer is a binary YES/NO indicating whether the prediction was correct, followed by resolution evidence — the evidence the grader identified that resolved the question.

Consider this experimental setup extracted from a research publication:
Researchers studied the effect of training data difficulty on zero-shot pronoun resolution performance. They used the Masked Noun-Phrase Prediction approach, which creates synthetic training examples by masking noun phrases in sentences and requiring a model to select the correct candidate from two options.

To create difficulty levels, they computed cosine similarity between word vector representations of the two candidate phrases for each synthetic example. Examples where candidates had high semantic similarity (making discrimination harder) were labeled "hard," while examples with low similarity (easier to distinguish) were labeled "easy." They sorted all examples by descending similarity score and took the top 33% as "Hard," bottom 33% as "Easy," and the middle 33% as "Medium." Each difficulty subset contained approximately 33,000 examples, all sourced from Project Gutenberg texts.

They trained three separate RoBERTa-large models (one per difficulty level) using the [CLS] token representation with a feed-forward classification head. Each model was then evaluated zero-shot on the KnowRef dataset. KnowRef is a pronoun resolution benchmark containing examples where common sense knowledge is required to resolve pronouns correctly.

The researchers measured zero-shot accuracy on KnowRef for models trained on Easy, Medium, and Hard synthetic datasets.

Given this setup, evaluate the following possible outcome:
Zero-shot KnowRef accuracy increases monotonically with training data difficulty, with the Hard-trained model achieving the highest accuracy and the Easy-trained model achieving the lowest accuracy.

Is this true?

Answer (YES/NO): YES